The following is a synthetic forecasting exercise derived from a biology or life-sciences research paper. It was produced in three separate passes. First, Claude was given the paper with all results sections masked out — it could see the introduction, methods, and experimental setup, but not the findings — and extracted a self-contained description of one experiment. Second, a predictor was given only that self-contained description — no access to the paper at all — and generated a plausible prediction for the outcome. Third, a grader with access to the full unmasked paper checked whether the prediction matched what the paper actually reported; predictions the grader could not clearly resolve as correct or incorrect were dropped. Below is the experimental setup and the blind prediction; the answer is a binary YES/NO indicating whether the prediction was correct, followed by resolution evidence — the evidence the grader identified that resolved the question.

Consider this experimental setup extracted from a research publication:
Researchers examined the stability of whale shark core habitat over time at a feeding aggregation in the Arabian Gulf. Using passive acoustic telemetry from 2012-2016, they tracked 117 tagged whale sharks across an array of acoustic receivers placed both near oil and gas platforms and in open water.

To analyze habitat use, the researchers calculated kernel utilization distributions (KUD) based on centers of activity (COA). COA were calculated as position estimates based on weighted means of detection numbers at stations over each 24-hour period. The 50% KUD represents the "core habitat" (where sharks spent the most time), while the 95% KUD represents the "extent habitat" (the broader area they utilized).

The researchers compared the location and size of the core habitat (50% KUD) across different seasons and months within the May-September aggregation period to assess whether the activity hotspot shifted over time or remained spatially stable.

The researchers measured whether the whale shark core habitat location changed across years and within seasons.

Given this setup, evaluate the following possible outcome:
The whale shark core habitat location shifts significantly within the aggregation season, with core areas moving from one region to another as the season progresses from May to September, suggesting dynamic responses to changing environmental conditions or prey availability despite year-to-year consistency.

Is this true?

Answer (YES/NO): NO